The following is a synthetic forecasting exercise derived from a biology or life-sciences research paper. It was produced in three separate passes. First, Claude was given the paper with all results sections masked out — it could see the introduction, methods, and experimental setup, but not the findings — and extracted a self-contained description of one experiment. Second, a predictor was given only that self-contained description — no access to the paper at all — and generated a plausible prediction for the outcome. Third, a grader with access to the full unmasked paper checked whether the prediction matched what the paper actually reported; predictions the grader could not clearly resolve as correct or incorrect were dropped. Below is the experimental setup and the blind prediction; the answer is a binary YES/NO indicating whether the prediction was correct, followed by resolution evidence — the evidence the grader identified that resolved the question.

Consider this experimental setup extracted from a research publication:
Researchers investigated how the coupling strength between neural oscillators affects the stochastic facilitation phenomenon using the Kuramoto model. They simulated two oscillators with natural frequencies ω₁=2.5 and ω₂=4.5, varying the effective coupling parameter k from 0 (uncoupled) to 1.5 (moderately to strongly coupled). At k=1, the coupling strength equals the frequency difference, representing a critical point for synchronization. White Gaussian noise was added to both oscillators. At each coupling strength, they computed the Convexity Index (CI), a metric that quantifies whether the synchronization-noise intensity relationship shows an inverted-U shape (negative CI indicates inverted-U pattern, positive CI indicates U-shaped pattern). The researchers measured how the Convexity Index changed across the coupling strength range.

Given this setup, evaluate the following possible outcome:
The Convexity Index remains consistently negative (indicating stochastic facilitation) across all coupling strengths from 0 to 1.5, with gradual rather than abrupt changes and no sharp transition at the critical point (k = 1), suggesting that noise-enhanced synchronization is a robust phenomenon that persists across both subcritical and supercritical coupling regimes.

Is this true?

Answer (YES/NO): NO